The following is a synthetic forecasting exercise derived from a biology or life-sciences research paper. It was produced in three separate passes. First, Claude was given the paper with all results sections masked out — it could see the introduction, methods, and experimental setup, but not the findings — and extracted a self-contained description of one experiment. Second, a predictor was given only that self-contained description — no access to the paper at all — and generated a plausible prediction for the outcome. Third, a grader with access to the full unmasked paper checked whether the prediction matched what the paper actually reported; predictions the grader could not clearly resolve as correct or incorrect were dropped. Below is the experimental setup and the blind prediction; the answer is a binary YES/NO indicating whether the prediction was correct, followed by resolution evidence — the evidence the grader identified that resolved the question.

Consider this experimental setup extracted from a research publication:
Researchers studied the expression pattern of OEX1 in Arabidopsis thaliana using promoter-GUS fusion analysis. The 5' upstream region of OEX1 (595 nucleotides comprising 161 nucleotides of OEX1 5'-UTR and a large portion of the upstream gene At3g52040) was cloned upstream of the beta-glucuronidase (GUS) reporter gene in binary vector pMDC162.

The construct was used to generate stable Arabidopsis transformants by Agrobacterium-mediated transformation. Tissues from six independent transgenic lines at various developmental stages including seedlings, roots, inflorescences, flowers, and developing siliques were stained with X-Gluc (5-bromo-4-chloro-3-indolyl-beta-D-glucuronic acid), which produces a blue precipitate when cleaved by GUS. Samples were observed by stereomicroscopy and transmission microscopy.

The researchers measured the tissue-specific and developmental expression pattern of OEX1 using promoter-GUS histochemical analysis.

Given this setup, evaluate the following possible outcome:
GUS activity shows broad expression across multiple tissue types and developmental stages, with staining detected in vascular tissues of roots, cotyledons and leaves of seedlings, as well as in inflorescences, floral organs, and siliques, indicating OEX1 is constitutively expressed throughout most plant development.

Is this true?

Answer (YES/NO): NO